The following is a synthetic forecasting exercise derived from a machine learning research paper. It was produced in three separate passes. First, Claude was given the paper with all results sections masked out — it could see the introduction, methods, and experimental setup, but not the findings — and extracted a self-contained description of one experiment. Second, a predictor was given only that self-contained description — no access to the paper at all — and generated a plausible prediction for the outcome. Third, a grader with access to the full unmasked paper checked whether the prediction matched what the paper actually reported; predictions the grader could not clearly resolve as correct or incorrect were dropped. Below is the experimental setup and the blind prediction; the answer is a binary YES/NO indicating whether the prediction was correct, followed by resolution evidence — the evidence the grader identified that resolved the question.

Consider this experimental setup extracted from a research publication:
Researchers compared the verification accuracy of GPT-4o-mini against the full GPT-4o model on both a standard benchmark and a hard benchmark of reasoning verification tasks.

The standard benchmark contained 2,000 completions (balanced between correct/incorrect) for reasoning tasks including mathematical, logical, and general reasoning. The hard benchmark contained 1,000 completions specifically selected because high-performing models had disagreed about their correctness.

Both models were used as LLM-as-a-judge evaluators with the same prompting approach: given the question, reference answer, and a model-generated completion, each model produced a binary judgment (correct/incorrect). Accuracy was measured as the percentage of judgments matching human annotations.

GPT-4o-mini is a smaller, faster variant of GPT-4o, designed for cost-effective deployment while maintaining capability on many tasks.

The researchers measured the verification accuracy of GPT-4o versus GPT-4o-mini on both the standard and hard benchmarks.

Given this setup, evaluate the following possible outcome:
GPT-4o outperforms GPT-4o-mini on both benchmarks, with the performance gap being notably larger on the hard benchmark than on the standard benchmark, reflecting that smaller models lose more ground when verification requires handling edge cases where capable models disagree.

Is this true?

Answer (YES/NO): NO